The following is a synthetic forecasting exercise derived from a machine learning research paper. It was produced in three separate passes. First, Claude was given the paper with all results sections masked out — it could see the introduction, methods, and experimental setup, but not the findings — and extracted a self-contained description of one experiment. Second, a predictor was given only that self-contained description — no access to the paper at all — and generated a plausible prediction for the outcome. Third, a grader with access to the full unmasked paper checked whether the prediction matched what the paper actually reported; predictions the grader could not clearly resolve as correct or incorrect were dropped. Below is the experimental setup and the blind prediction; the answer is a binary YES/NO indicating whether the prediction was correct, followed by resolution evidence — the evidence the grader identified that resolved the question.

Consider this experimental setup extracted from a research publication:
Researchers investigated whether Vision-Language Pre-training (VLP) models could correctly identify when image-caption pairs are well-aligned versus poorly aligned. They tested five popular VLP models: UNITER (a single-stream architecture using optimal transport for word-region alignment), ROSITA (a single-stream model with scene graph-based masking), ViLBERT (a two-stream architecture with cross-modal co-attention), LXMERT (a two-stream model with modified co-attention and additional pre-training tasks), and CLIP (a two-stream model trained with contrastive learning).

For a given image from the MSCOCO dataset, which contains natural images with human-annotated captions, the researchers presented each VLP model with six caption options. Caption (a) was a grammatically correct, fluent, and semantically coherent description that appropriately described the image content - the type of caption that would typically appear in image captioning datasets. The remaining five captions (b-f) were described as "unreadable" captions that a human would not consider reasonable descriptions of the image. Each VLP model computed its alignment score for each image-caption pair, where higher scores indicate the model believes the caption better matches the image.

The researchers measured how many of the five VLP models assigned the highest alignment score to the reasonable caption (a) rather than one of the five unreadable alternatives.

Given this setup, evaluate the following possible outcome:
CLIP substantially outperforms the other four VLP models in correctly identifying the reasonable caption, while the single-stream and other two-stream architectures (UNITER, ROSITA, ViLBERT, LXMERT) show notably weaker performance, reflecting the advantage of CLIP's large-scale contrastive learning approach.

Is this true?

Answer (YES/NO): NO